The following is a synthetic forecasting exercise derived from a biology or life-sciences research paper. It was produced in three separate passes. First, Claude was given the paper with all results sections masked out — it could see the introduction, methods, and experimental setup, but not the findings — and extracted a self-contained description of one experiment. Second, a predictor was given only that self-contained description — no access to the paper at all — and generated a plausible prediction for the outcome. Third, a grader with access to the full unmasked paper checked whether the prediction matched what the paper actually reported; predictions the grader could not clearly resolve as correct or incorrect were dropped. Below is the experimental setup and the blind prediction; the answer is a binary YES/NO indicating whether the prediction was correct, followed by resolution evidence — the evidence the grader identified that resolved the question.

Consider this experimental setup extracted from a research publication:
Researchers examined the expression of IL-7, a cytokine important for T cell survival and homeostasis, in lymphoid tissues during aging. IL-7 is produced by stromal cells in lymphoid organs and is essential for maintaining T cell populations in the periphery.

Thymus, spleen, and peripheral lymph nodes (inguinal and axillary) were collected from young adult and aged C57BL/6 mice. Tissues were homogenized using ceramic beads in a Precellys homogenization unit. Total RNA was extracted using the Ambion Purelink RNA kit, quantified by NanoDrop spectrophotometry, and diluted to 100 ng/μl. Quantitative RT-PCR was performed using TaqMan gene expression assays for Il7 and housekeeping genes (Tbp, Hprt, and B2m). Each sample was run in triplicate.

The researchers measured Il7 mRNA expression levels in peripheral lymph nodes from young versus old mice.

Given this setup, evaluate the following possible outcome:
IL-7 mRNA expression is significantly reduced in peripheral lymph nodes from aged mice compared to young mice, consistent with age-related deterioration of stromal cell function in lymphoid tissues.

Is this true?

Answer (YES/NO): NO